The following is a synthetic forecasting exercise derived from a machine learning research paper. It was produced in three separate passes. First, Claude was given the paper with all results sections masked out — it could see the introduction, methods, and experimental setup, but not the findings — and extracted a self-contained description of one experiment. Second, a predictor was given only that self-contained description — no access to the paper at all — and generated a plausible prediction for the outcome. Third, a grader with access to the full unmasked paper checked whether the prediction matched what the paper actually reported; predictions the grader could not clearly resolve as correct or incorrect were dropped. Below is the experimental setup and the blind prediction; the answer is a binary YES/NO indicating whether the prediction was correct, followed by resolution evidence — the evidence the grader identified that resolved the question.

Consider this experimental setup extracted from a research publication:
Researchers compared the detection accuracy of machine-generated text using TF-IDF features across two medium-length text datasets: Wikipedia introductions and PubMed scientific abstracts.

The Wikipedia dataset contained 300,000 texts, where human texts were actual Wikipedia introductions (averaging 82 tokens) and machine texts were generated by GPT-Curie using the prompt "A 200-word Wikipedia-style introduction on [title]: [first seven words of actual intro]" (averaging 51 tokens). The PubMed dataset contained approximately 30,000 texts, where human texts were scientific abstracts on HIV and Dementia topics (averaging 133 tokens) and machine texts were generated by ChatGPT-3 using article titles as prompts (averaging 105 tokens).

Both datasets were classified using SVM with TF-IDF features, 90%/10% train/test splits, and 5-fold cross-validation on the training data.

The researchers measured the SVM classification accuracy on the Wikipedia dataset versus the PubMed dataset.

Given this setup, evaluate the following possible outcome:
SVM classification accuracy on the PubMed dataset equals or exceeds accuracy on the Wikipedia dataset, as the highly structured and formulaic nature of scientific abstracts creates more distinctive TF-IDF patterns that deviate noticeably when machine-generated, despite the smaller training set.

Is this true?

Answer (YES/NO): YES